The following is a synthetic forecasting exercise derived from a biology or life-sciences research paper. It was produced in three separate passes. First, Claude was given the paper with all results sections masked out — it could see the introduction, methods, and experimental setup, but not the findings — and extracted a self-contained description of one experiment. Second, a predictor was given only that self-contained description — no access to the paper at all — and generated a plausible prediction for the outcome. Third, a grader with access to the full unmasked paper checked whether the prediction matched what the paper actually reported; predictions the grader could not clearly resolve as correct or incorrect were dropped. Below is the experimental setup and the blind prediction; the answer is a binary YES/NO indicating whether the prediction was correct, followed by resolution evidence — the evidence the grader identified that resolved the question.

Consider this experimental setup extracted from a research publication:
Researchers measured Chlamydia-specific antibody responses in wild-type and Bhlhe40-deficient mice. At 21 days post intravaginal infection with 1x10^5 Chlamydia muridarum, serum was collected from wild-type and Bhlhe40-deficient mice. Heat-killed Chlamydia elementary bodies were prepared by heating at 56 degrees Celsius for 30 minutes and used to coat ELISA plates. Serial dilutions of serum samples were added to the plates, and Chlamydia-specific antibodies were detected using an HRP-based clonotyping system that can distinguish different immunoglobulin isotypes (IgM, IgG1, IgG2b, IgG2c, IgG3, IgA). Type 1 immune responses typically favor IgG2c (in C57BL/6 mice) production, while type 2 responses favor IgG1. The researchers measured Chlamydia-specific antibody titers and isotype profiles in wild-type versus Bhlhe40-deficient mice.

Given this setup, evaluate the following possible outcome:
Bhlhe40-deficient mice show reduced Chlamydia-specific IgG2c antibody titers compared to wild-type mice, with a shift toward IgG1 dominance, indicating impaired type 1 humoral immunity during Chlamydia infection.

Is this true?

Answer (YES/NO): NO